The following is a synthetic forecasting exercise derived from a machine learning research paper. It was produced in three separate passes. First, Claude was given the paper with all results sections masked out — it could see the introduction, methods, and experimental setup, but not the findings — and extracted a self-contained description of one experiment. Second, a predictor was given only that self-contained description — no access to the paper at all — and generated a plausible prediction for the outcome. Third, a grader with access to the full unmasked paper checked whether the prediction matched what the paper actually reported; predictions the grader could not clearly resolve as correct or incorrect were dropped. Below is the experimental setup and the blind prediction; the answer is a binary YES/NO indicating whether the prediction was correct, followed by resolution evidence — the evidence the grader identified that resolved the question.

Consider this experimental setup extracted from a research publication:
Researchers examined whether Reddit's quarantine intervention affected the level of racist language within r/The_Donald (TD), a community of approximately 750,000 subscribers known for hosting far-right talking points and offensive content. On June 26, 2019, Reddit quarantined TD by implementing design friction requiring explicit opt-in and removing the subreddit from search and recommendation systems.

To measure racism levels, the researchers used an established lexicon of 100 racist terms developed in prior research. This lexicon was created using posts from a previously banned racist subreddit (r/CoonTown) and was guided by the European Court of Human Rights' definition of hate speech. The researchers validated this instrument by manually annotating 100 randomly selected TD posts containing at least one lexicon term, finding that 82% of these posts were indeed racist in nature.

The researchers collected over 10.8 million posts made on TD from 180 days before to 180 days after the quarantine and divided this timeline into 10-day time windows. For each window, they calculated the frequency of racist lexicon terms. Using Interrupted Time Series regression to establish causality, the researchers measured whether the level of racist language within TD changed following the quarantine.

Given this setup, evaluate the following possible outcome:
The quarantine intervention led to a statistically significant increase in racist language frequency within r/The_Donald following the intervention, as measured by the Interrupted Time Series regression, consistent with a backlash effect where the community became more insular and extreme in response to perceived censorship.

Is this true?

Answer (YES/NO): NO